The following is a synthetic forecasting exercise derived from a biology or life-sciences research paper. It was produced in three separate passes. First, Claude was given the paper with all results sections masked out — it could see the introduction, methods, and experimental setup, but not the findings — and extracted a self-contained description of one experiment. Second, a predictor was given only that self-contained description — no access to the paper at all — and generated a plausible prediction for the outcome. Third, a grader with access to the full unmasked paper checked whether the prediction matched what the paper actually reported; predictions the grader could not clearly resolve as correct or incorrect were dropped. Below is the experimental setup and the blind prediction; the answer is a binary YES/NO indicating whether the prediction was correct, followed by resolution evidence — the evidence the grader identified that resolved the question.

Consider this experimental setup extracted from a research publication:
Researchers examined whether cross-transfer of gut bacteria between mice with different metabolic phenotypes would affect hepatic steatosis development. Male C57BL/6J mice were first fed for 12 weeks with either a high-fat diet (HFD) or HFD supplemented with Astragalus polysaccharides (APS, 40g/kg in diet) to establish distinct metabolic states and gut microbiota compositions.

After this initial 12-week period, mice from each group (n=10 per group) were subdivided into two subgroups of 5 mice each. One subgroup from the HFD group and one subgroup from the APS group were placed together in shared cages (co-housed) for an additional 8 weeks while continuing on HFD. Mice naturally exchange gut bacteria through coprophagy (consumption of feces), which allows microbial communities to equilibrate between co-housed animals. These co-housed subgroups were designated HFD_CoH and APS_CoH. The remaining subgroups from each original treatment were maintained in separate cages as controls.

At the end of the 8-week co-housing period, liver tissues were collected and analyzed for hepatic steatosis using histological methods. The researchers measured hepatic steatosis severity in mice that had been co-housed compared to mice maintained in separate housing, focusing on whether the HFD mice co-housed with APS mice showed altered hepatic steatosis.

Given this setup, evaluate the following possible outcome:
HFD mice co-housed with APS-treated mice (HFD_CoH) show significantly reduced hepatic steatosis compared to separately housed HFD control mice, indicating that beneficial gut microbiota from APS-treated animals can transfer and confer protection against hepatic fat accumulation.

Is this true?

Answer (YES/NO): NO